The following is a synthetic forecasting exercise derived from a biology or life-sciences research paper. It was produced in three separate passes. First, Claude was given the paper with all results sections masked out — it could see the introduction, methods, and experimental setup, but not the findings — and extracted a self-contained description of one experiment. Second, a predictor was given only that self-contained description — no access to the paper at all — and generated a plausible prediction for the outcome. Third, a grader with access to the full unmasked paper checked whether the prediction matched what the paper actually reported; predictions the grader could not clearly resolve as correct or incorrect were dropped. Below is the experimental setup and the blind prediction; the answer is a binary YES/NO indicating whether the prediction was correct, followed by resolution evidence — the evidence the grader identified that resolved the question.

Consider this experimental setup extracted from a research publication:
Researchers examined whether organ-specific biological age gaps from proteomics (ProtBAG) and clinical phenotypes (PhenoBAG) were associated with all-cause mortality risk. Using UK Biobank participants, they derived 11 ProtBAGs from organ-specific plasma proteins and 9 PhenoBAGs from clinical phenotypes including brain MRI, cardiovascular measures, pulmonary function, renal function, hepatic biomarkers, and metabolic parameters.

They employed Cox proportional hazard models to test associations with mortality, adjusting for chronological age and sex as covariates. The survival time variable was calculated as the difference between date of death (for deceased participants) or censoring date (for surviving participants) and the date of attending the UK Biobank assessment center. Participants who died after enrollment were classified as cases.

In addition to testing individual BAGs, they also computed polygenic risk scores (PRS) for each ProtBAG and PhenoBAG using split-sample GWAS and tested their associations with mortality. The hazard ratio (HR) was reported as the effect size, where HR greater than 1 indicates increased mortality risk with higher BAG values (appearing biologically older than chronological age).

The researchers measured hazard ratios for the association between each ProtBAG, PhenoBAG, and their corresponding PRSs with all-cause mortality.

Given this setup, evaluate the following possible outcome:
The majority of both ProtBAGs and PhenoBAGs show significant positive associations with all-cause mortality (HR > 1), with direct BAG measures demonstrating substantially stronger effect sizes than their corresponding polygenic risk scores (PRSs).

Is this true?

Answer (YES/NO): YES